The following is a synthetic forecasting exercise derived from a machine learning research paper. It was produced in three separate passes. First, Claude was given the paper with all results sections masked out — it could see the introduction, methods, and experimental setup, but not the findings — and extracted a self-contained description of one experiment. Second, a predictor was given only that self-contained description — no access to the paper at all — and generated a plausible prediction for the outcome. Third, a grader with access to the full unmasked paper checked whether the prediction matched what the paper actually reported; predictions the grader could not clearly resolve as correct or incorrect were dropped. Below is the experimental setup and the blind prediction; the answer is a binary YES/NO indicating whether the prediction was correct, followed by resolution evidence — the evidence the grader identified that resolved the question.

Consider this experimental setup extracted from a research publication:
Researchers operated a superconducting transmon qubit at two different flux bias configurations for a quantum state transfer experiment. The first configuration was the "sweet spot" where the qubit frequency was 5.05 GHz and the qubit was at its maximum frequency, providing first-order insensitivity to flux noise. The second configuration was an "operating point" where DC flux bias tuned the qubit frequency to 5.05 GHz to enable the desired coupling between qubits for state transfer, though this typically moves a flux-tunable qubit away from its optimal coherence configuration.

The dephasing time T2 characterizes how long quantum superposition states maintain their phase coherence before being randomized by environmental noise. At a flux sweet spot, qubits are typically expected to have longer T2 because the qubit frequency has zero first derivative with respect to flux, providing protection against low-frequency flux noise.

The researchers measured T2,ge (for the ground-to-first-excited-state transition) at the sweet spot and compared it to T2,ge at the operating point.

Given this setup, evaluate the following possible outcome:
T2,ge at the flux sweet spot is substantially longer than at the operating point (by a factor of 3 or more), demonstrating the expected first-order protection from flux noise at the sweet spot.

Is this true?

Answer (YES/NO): NO